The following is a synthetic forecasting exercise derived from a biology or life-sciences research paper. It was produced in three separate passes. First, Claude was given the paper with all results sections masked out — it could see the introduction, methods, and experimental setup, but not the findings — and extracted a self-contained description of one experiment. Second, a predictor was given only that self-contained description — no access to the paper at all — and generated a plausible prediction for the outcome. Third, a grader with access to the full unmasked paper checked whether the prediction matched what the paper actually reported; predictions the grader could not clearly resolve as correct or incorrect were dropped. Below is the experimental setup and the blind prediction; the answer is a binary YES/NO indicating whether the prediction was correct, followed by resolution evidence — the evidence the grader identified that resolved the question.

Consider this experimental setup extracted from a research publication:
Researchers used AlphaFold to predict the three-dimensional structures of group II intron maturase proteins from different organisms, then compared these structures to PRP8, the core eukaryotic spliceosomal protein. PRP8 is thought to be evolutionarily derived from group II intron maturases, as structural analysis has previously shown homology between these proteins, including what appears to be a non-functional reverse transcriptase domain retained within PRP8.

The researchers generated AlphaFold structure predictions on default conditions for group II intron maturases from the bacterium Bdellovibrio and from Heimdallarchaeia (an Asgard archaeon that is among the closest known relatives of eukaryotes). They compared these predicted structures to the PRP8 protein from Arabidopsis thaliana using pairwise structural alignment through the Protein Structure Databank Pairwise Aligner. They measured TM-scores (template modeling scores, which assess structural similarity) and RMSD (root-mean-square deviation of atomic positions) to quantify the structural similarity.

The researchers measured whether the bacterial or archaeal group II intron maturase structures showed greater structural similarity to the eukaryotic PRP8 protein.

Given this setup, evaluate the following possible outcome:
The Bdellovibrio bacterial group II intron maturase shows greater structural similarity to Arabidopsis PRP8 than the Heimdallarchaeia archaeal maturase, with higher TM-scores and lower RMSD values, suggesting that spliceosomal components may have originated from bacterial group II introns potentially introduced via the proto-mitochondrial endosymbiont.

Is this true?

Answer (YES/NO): NO